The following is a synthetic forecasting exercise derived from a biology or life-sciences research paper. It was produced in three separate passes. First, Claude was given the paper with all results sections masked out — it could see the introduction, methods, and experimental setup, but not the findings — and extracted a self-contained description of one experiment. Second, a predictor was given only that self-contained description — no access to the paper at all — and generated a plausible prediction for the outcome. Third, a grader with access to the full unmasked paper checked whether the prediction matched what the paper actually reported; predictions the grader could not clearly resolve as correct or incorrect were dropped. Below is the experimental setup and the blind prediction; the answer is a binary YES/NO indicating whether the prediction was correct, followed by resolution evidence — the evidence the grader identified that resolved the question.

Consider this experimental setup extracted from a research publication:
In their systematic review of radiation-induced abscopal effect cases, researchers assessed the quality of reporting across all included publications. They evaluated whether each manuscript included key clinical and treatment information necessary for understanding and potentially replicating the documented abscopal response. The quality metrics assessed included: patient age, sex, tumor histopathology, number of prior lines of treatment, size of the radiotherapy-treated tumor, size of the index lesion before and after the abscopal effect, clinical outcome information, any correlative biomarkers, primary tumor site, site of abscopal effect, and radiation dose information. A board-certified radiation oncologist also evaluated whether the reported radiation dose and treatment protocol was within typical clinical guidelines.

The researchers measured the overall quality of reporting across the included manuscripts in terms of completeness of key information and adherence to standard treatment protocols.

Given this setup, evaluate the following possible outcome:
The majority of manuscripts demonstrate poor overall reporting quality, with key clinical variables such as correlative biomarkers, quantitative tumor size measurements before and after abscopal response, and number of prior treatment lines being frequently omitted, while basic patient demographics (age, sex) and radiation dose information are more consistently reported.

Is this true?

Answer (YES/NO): NO